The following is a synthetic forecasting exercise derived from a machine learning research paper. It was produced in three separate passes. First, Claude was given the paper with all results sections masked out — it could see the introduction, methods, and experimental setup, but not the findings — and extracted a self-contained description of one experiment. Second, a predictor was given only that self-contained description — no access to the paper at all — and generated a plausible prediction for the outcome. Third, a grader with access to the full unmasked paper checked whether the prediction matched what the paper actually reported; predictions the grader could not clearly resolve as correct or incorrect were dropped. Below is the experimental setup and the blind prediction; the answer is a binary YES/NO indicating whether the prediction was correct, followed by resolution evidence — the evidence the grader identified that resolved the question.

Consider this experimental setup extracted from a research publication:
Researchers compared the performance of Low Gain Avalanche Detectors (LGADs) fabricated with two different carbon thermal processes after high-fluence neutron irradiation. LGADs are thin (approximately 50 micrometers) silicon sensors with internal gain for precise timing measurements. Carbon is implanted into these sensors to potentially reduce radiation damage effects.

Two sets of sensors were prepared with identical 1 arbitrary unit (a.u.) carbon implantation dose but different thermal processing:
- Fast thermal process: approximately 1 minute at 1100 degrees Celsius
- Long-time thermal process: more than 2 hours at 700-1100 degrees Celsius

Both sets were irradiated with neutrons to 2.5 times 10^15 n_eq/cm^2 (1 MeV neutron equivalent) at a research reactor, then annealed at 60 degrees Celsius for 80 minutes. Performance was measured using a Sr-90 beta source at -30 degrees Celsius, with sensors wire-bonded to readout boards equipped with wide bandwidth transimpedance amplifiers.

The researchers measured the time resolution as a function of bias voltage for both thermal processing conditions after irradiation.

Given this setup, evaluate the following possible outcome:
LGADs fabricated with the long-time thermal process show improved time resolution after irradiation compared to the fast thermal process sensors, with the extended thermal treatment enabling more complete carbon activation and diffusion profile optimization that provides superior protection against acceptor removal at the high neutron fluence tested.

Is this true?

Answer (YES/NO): YES